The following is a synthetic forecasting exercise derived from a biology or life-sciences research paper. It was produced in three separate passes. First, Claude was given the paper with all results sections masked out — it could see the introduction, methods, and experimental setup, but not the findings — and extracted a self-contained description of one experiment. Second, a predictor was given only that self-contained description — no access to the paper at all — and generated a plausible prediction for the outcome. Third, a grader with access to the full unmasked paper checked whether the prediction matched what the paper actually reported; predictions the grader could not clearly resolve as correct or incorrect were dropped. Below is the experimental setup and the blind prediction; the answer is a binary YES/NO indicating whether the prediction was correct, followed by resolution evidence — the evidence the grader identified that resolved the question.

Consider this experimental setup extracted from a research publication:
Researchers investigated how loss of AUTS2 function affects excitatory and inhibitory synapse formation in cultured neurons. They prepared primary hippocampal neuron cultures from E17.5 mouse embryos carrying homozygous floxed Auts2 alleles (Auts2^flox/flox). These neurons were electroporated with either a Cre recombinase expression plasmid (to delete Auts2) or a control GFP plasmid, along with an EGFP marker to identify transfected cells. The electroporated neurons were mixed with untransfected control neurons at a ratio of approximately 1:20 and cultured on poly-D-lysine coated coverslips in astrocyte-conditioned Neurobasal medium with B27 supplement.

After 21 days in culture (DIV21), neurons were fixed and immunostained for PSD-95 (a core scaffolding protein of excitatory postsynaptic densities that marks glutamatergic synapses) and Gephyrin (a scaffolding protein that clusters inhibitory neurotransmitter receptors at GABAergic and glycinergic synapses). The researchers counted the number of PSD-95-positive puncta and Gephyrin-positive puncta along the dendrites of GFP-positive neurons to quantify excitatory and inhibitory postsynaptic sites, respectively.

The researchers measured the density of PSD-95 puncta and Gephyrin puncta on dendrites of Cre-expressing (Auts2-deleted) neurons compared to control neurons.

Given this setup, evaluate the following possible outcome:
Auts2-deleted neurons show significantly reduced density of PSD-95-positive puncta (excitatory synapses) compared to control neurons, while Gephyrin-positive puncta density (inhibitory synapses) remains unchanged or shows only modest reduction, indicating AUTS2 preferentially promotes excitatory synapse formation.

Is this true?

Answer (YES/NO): NO